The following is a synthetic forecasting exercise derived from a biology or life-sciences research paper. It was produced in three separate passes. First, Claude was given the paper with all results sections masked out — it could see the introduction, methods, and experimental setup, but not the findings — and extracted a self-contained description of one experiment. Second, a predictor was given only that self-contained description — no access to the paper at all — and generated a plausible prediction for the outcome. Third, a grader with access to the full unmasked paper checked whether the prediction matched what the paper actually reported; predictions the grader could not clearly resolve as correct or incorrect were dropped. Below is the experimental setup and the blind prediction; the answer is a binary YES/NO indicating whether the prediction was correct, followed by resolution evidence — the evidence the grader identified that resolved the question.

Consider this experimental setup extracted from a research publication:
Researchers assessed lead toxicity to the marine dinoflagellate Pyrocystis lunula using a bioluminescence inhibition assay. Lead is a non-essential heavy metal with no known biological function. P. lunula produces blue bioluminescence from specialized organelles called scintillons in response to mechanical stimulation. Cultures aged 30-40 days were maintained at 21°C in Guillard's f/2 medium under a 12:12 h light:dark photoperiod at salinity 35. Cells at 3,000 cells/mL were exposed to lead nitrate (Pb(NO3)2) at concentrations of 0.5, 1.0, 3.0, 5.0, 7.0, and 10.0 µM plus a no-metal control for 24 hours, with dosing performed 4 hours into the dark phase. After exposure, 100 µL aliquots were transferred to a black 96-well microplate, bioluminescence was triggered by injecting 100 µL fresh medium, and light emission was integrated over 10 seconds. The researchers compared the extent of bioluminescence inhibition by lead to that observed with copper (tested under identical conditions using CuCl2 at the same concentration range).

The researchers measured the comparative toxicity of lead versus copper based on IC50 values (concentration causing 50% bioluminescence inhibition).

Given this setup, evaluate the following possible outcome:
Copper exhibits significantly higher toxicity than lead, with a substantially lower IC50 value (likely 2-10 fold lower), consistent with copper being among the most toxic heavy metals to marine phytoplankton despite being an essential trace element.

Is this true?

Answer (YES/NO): NO